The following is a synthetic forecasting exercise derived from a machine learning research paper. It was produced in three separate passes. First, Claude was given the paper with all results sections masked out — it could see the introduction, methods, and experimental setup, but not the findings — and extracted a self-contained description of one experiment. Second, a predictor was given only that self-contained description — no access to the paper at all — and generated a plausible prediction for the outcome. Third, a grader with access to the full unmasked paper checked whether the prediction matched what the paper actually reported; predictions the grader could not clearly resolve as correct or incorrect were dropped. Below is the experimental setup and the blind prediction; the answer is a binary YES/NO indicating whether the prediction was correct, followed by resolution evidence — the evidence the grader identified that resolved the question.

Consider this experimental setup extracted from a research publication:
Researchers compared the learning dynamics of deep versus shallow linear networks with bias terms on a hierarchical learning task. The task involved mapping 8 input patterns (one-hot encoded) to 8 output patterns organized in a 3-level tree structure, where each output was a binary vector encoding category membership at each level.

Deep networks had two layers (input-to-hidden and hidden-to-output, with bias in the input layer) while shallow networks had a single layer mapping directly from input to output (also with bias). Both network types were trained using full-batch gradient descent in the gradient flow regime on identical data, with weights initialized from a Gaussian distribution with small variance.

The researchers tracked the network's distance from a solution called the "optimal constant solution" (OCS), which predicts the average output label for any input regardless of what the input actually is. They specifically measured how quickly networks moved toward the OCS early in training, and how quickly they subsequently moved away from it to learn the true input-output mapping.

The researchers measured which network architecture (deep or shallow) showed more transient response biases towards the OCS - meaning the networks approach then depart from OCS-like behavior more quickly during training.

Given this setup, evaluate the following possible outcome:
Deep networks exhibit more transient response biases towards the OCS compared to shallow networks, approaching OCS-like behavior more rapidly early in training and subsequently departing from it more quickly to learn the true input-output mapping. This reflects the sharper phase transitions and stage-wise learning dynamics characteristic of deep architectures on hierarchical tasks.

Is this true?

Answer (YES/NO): NO